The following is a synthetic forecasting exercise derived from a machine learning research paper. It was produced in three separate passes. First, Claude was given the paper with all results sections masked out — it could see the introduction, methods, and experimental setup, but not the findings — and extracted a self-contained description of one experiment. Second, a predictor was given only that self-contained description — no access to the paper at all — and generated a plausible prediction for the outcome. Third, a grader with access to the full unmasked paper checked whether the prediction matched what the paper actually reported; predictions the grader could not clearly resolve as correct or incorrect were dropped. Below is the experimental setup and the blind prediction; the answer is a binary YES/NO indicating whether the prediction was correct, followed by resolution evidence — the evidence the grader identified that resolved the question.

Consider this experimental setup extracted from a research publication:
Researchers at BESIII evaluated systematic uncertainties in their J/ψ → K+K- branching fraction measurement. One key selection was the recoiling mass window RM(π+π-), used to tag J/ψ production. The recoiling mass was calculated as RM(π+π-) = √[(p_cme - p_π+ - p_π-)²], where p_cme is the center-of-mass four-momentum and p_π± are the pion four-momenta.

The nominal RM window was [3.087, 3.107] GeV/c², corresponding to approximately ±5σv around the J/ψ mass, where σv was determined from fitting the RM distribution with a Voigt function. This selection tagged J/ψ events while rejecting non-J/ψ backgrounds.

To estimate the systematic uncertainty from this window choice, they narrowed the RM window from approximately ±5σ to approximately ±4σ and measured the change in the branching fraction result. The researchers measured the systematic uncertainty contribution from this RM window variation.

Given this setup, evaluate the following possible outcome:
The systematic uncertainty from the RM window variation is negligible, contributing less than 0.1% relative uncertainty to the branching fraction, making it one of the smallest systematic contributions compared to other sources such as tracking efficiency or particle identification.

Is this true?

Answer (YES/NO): NO